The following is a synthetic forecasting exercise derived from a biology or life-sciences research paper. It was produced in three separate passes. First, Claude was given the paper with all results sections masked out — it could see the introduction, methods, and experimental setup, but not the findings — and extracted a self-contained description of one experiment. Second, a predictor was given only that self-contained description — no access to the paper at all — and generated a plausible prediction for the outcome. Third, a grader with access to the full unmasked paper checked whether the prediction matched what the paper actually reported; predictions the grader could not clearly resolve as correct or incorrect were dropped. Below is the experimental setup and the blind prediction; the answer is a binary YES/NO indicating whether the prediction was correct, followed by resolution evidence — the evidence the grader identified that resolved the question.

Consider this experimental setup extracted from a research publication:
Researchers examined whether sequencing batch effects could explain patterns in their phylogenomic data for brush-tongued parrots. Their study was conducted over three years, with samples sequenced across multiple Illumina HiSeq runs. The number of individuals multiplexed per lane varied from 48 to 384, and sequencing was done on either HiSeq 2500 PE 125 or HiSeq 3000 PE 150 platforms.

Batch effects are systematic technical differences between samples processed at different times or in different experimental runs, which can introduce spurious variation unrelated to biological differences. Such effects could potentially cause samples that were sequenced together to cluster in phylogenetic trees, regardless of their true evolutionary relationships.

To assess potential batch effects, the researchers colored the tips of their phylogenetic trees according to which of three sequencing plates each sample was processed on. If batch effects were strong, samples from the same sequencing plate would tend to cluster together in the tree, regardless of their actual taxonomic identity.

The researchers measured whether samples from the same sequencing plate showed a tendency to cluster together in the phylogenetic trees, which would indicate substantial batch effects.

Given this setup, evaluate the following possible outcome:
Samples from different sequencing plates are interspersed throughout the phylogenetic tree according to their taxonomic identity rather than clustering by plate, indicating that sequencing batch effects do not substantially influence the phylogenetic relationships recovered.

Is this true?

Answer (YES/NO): YES